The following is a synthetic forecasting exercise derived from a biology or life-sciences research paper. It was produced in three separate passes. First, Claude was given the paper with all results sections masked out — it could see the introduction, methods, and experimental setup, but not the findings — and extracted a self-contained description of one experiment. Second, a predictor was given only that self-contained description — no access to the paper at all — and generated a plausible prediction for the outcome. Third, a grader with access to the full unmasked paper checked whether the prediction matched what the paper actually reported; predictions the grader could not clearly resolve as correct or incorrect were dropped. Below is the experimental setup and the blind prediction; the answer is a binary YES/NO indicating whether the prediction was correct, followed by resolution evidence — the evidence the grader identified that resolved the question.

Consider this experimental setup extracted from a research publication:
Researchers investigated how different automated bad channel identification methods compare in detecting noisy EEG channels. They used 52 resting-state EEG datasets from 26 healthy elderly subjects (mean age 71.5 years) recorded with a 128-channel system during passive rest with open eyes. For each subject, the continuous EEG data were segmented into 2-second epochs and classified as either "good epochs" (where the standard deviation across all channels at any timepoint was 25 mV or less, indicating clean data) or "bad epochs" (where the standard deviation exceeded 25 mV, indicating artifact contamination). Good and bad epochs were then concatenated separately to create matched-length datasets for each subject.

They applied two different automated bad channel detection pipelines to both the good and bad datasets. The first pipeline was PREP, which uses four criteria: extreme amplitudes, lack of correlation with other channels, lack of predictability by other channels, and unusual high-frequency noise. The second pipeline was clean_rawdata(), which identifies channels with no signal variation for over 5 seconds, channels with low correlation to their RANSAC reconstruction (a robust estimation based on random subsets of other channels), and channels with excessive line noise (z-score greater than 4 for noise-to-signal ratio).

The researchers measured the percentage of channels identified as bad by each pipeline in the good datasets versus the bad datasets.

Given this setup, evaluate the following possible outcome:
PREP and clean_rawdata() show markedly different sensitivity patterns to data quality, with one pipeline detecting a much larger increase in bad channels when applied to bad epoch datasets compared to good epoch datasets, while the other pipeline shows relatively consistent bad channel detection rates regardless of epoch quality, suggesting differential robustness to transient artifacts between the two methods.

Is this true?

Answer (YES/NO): NO